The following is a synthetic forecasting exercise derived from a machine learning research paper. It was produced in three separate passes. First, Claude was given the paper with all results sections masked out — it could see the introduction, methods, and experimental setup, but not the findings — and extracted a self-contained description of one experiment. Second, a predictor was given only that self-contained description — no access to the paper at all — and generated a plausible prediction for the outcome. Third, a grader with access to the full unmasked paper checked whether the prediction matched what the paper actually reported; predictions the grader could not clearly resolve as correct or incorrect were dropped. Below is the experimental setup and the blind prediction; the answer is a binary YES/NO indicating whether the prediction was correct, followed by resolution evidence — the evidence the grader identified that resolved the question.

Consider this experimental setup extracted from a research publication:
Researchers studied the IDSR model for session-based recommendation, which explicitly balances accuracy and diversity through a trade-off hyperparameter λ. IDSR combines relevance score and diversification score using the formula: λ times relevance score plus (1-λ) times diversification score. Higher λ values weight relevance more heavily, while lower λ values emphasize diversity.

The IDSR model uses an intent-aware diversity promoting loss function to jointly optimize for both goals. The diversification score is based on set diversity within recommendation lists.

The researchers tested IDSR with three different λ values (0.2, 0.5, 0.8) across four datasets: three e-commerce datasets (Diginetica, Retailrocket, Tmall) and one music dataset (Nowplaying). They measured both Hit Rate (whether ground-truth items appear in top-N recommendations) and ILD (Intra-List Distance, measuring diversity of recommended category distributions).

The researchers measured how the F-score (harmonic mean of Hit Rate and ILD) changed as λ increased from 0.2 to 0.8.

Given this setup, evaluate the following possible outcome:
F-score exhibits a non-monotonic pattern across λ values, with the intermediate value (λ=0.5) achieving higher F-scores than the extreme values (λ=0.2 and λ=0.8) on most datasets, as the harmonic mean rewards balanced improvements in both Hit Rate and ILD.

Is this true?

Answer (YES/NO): NO